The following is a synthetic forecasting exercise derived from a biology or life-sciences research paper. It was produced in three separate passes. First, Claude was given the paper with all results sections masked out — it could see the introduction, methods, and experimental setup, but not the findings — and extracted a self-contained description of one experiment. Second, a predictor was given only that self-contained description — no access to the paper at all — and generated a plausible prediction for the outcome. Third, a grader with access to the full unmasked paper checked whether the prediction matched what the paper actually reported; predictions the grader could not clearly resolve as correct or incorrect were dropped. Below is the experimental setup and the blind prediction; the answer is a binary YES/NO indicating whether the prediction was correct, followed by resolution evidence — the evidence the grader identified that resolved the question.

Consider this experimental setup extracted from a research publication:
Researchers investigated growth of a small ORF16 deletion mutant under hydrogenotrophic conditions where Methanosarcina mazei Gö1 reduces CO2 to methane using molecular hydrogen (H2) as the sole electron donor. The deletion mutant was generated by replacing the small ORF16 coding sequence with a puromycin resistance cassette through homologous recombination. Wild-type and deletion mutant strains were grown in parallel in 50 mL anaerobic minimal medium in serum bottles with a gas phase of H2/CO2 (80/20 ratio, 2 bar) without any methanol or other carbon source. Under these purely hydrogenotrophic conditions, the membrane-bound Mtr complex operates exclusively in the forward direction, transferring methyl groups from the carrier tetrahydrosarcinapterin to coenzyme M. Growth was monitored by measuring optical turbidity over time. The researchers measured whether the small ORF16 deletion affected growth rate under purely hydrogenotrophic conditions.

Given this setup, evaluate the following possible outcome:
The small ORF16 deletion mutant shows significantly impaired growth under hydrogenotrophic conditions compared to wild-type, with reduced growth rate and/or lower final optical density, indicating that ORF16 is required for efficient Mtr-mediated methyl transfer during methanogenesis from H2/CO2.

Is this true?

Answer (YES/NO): YES